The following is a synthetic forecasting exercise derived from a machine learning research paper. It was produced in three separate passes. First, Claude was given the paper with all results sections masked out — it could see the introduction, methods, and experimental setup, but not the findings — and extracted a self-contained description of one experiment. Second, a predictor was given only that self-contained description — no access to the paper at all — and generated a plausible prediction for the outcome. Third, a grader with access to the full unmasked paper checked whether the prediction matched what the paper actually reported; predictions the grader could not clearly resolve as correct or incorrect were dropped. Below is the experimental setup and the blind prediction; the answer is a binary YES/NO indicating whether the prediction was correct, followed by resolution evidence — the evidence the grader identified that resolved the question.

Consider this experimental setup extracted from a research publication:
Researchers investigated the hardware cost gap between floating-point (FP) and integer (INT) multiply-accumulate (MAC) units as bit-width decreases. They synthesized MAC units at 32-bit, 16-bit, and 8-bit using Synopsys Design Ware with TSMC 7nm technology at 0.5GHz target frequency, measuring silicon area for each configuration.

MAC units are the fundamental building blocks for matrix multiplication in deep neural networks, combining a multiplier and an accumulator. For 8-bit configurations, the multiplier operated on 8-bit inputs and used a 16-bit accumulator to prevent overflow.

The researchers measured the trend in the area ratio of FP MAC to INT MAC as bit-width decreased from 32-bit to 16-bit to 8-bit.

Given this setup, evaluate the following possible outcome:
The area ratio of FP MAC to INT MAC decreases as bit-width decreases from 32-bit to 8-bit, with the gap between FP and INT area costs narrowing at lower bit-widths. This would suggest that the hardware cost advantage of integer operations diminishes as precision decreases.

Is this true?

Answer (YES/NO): YES